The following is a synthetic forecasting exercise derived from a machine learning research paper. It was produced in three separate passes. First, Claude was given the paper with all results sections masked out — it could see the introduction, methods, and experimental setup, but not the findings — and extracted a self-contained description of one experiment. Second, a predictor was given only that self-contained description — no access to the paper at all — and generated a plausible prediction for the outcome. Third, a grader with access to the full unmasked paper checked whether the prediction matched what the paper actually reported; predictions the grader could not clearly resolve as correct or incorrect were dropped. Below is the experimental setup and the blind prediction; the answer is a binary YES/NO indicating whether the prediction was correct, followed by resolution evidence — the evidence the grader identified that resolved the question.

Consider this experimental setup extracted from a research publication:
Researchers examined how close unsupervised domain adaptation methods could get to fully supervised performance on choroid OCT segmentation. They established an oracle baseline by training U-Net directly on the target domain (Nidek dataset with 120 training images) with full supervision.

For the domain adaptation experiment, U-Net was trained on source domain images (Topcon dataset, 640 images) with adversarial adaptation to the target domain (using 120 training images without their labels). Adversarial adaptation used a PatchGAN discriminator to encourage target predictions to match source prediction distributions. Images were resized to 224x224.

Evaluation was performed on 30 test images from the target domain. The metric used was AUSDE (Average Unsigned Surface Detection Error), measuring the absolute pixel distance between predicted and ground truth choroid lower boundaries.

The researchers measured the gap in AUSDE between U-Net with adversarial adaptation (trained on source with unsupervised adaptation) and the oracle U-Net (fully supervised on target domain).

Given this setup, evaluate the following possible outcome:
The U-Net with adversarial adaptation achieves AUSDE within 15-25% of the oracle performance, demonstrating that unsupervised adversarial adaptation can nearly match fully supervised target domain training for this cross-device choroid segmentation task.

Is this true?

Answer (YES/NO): NO